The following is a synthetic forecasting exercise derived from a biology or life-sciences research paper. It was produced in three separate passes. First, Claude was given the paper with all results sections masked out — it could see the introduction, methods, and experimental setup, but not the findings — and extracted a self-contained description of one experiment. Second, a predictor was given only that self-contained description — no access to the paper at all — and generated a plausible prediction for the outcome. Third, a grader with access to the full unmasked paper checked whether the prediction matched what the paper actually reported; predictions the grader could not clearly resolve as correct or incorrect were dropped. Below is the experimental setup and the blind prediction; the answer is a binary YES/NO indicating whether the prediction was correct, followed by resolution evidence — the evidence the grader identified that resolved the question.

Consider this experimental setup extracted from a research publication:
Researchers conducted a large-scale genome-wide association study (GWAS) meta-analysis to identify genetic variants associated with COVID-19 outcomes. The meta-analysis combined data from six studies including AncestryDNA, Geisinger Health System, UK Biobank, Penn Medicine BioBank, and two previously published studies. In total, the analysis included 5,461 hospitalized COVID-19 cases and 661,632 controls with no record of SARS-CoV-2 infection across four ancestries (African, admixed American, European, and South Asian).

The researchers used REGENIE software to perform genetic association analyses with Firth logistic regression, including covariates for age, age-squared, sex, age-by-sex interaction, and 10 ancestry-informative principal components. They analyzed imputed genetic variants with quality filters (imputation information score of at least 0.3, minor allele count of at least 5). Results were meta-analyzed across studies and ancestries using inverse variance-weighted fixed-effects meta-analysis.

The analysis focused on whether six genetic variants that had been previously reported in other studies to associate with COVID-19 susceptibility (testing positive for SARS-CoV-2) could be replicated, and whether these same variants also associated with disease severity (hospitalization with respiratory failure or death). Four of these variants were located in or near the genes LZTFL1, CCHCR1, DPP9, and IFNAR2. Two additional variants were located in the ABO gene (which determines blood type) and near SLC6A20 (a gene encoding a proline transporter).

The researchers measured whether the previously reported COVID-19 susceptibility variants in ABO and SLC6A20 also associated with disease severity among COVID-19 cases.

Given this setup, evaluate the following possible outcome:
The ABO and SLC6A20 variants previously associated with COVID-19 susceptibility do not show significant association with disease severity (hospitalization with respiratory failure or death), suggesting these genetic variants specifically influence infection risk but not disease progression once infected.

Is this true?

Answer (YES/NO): YES